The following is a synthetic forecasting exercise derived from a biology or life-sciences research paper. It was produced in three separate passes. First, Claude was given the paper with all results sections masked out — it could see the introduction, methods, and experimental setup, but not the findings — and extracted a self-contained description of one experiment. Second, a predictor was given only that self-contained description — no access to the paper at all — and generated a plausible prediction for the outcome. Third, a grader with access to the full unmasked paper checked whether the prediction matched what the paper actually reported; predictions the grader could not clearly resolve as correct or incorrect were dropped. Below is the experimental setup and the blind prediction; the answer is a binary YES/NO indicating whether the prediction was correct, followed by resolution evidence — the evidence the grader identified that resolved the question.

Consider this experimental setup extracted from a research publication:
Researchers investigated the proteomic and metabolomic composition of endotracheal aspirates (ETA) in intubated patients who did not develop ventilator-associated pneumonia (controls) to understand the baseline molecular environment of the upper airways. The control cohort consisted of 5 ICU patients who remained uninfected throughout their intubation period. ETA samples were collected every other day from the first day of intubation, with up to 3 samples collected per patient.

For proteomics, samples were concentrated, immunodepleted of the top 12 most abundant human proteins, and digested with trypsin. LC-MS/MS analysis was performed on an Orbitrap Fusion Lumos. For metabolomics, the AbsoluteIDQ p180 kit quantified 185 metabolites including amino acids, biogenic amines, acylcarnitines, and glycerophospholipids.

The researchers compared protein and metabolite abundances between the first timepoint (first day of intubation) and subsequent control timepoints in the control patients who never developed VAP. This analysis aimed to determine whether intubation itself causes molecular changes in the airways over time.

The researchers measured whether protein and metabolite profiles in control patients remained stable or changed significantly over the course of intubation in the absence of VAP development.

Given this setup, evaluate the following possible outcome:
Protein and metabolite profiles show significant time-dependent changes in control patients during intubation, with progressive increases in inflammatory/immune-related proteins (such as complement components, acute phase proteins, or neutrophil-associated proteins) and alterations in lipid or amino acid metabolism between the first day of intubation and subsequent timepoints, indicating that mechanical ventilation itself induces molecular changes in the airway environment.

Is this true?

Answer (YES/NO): NO